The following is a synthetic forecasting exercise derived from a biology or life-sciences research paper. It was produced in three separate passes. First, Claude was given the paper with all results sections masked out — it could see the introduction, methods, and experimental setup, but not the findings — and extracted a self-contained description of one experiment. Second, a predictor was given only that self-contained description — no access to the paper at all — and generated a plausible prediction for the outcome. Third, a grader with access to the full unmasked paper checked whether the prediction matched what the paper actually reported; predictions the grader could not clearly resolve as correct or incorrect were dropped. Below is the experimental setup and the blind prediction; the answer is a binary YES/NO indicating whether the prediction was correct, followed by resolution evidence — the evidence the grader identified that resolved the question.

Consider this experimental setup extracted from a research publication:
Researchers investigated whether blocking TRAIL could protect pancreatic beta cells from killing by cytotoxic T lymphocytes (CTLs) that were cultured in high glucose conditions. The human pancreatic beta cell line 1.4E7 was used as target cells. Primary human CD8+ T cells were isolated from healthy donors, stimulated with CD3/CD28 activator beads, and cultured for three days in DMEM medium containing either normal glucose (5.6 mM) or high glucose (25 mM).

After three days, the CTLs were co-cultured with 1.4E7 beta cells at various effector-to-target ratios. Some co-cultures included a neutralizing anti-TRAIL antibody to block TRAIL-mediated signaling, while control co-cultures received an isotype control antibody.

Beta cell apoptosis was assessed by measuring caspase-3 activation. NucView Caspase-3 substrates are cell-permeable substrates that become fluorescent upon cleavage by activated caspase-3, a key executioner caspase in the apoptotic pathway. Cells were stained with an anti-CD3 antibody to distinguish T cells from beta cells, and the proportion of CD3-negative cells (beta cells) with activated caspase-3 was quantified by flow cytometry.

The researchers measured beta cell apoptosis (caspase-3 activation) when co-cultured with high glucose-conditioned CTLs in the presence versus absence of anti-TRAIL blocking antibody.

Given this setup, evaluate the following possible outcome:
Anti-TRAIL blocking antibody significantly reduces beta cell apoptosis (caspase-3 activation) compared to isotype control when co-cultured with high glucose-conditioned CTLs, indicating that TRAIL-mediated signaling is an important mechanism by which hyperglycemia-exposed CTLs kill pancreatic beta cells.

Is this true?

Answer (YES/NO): YES